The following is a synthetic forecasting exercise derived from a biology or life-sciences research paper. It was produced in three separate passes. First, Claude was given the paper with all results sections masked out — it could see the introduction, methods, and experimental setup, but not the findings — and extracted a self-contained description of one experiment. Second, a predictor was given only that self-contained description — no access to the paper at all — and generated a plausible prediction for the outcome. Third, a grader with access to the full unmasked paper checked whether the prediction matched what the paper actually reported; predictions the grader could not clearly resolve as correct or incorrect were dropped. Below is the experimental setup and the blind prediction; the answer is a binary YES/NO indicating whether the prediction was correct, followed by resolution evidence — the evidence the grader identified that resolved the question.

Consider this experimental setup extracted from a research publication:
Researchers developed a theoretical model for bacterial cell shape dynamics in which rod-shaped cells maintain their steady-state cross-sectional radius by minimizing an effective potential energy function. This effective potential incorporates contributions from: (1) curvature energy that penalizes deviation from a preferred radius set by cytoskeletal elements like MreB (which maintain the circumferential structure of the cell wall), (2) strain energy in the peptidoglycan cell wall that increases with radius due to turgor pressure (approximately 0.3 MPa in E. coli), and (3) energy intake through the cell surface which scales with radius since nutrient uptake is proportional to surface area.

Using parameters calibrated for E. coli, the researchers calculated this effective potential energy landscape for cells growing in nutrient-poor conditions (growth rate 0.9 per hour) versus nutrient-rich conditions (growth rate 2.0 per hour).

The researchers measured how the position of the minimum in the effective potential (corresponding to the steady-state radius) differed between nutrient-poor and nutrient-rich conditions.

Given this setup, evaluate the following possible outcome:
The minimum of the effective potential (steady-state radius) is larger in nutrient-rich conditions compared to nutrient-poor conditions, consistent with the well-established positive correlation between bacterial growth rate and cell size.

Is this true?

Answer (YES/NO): YES